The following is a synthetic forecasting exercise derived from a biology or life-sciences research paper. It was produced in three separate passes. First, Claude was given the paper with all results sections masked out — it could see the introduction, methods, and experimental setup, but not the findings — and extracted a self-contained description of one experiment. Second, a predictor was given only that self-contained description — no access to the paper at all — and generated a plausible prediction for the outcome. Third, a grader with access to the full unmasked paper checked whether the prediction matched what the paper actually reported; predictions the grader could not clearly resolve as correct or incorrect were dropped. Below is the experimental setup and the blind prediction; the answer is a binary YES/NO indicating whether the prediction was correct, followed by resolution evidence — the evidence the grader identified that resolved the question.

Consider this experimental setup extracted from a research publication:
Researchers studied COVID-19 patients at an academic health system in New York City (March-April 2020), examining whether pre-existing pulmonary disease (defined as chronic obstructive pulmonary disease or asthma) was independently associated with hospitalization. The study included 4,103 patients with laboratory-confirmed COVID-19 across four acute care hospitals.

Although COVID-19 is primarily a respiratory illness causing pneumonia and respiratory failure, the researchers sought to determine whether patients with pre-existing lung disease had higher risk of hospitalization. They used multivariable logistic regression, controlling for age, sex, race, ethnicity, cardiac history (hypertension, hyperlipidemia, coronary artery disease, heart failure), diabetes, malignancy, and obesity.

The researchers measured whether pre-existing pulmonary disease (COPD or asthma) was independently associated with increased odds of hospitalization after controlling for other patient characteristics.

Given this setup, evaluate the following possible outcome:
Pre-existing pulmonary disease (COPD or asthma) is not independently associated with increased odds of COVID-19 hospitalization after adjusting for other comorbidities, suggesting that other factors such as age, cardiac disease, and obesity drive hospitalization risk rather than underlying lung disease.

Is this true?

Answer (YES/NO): YES